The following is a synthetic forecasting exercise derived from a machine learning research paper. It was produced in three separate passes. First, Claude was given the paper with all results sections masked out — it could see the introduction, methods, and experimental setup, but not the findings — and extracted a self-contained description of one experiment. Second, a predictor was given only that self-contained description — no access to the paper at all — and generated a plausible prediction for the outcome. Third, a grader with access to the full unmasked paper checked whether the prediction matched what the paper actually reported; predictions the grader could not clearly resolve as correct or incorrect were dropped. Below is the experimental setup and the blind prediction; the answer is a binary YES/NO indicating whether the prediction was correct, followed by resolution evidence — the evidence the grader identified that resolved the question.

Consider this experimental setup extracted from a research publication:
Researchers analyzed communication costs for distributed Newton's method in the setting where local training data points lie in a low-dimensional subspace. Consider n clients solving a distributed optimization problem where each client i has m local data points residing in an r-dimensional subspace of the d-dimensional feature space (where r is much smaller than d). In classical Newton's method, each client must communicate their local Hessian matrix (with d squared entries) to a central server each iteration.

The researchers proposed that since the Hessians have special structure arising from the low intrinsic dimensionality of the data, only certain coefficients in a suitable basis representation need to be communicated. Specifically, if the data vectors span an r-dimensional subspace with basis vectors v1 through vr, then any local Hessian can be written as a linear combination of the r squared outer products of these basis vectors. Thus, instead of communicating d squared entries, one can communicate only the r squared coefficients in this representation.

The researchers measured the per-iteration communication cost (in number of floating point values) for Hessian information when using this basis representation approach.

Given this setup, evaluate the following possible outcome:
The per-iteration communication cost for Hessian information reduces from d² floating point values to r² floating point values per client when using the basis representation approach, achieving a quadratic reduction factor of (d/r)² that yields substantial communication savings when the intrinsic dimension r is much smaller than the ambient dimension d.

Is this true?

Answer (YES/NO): YES